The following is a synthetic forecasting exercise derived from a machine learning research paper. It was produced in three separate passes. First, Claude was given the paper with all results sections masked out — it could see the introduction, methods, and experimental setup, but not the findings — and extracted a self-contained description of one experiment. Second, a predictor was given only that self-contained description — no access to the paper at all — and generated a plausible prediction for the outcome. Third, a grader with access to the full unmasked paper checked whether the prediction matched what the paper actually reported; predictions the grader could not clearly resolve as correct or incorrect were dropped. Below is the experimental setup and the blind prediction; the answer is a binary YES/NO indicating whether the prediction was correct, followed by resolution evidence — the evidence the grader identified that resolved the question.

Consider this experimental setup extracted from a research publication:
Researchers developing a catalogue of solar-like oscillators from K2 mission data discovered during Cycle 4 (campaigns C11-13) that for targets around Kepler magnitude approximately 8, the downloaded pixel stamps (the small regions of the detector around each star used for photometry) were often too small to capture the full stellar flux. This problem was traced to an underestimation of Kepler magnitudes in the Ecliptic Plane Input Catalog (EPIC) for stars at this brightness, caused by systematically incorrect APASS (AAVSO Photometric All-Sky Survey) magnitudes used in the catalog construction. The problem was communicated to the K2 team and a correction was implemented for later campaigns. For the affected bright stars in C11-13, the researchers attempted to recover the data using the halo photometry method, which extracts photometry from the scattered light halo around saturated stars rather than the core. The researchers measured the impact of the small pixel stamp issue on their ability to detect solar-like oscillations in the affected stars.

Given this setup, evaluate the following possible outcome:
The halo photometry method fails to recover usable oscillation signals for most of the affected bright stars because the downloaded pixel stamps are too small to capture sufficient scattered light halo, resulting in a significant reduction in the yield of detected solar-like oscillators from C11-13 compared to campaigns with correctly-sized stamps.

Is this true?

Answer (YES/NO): NO